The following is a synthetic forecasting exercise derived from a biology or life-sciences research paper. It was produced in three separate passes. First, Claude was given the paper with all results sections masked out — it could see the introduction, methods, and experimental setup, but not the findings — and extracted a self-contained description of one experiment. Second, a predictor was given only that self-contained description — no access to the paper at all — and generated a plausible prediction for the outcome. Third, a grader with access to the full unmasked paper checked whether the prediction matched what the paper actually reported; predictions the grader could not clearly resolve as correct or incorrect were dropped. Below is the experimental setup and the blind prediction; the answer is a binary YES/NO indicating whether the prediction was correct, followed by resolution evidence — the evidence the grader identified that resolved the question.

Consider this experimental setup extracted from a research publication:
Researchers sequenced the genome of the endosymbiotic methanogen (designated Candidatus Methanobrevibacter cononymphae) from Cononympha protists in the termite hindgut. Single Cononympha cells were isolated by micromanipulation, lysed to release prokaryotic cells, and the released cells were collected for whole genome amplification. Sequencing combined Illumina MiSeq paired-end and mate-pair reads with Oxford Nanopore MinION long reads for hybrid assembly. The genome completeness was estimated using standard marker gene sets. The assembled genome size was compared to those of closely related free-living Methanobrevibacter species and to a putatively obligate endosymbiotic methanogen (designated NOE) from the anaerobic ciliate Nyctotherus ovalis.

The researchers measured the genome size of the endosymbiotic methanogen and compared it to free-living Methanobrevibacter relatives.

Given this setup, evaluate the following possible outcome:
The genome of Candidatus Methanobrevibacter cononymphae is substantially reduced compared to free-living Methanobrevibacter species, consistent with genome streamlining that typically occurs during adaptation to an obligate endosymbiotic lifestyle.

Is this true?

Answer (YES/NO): NO